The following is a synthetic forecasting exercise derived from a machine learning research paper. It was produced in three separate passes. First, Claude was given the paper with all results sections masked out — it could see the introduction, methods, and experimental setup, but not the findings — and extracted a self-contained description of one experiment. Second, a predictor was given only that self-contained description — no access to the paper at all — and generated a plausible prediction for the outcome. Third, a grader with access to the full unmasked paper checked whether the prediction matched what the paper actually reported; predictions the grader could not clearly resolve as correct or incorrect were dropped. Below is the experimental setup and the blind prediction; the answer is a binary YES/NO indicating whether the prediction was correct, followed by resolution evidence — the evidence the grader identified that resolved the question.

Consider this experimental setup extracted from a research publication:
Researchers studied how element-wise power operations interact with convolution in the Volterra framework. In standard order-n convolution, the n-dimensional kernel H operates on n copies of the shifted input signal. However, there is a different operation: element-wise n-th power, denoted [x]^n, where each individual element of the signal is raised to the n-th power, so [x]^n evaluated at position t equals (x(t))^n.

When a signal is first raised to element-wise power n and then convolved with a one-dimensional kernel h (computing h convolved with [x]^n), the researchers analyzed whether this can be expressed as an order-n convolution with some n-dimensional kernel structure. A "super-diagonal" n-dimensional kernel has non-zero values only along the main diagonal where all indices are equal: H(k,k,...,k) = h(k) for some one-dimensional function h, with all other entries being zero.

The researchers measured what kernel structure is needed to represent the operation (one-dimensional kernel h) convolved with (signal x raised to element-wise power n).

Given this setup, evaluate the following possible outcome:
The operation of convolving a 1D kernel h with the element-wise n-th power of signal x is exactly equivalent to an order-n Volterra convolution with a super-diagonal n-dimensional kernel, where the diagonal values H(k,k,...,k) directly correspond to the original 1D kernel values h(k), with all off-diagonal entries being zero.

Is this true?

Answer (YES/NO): YES